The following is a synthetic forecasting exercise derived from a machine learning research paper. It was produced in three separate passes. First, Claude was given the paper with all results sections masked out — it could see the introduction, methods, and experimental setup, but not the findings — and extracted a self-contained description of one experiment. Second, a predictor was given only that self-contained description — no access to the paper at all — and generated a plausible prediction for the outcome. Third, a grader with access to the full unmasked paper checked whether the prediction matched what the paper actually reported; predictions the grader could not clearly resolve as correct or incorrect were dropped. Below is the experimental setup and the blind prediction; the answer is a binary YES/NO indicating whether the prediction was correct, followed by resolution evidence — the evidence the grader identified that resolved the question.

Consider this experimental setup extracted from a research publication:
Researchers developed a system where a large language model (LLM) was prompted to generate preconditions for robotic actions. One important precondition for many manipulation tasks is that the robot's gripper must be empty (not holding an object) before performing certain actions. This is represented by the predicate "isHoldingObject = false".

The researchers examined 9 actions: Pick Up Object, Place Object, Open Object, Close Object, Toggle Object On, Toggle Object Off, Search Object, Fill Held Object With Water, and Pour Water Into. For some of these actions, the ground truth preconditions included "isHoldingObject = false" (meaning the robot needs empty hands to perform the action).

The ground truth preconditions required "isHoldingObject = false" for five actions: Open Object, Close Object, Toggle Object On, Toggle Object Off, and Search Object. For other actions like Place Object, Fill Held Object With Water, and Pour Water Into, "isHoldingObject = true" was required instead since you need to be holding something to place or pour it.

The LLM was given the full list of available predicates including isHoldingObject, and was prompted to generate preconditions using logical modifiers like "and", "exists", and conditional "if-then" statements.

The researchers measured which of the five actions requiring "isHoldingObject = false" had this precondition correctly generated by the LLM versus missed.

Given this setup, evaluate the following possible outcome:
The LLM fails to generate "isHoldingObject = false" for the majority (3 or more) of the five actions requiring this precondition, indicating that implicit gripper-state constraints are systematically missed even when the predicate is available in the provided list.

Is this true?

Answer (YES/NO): YES